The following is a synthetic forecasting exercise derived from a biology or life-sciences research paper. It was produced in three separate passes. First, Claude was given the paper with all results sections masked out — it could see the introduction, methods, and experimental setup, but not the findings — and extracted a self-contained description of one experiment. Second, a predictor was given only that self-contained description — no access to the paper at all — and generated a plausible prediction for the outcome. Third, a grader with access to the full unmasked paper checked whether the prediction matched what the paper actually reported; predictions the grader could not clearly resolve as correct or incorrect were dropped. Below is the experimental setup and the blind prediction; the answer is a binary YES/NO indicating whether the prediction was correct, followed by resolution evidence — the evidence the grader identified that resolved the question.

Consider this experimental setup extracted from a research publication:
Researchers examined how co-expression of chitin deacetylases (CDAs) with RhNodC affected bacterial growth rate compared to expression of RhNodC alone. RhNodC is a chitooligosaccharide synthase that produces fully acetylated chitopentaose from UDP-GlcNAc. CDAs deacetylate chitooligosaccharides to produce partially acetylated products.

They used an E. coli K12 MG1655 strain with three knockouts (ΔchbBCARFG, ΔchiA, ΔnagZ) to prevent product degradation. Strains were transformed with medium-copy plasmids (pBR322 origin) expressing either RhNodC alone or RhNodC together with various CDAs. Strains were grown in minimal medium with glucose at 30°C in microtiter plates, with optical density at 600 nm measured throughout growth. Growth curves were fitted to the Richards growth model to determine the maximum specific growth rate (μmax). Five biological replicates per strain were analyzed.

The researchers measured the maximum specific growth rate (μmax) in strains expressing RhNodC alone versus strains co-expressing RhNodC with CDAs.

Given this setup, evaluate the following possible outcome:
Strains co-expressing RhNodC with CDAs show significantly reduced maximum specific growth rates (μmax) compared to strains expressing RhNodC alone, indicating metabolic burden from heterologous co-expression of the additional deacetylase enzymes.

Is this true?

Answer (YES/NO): NO